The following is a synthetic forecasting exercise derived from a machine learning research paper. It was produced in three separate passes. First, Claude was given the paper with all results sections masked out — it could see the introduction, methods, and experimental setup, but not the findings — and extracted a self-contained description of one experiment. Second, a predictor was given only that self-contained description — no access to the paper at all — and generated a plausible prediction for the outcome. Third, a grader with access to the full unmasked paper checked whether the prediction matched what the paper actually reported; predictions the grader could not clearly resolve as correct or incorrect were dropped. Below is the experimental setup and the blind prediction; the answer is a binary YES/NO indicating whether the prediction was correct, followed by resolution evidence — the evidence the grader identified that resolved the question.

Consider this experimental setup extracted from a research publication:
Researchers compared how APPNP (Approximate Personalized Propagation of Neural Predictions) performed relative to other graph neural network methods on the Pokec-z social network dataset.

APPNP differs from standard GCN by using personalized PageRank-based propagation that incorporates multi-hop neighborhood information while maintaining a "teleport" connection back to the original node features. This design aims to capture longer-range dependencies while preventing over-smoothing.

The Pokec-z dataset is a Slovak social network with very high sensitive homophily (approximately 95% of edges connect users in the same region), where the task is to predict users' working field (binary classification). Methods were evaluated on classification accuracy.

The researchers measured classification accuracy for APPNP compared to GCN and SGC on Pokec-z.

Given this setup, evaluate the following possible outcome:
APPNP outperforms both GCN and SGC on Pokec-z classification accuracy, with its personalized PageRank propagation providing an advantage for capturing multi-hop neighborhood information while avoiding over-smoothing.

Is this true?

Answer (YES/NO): NO